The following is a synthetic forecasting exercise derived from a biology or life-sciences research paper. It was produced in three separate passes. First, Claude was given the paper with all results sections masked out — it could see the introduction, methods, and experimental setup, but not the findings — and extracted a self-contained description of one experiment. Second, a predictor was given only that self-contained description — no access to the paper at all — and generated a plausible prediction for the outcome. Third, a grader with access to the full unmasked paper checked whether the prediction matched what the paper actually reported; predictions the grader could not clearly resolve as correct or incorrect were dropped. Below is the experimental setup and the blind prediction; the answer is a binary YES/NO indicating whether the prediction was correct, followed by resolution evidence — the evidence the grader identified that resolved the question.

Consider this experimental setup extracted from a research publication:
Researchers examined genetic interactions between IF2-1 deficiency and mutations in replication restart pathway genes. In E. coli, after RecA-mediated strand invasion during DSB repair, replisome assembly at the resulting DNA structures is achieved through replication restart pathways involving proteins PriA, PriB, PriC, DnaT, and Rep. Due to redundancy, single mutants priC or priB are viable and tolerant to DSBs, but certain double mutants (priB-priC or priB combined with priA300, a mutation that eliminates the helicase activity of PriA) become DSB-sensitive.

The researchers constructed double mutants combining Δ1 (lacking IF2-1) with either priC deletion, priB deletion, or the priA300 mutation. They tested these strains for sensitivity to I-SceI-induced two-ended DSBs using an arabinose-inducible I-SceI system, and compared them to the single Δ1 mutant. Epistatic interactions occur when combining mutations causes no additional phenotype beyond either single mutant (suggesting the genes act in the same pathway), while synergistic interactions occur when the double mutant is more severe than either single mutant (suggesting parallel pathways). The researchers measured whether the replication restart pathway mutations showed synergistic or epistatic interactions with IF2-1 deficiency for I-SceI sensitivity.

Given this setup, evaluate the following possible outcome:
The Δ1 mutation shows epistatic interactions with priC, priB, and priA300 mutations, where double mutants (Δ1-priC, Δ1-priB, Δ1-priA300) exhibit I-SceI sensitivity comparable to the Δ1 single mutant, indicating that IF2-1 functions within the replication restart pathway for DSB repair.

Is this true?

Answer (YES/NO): NO